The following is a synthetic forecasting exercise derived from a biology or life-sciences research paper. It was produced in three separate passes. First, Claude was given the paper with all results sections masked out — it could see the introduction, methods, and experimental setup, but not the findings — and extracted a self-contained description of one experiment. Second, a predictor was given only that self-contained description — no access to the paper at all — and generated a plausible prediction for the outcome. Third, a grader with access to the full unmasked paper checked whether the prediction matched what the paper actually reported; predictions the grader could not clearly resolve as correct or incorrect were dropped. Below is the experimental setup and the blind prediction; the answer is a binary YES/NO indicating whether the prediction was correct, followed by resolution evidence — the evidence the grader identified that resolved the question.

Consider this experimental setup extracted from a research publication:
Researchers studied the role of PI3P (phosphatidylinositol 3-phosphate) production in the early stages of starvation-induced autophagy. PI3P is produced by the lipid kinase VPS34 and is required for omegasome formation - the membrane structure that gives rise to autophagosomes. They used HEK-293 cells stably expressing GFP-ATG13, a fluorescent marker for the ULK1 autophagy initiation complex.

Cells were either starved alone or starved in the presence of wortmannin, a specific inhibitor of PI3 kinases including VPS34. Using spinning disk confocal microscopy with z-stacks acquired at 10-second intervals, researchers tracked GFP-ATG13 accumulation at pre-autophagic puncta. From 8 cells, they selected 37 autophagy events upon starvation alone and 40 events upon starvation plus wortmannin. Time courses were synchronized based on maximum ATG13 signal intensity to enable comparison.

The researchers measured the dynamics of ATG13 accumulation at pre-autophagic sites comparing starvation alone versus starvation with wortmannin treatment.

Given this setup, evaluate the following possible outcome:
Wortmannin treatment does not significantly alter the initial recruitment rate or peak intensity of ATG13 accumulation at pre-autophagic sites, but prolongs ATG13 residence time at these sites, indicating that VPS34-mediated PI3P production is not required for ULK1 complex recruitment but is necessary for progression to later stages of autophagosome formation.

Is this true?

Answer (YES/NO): NO